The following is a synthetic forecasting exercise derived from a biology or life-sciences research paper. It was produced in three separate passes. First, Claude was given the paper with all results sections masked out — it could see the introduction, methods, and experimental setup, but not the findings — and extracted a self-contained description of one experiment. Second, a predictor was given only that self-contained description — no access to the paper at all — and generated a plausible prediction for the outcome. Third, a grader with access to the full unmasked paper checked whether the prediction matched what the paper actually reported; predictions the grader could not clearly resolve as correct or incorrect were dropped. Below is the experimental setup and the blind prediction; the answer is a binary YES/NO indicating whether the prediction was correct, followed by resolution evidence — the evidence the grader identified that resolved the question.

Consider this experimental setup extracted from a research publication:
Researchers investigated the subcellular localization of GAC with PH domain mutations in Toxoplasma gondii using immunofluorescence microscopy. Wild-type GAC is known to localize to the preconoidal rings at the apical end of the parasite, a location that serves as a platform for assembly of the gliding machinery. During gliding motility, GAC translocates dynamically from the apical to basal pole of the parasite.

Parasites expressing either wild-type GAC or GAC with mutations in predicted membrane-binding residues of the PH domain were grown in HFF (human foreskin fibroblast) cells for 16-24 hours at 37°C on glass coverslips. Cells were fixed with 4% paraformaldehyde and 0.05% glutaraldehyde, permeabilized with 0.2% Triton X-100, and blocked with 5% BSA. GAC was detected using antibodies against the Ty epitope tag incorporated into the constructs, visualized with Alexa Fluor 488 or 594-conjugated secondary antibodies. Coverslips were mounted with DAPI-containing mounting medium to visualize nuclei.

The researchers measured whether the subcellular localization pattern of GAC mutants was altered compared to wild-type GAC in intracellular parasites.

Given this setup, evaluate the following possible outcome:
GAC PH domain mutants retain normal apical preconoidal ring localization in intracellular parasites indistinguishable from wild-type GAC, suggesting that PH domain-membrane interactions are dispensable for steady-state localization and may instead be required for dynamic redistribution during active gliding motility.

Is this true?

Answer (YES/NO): NO